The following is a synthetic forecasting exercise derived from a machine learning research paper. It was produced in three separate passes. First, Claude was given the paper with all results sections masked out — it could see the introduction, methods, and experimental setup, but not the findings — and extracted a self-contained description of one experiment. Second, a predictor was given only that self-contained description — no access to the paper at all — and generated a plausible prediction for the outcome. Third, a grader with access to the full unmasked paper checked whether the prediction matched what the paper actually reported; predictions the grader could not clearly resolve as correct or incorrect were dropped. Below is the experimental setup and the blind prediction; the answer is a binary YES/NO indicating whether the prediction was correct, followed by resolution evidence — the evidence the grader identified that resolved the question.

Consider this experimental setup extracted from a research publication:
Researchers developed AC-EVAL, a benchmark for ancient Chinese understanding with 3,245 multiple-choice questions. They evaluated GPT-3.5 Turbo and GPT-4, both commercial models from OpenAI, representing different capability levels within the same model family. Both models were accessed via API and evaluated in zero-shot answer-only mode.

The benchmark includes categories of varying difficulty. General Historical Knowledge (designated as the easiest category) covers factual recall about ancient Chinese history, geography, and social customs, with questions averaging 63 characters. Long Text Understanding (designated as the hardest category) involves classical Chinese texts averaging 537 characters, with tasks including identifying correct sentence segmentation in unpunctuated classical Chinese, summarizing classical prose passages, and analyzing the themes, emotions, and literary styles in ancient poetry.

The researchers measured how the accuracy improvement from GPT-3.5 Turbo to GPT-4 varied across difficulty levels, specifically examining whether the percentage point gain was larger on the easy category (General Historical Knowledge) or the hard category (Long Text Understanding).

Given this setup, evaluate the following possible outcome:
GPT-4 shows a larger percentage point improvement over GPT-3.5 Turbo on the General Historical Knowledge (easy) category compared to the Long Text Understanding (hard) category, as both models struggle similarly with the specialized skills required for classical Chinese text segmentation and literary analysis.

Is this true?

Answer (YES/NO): YES